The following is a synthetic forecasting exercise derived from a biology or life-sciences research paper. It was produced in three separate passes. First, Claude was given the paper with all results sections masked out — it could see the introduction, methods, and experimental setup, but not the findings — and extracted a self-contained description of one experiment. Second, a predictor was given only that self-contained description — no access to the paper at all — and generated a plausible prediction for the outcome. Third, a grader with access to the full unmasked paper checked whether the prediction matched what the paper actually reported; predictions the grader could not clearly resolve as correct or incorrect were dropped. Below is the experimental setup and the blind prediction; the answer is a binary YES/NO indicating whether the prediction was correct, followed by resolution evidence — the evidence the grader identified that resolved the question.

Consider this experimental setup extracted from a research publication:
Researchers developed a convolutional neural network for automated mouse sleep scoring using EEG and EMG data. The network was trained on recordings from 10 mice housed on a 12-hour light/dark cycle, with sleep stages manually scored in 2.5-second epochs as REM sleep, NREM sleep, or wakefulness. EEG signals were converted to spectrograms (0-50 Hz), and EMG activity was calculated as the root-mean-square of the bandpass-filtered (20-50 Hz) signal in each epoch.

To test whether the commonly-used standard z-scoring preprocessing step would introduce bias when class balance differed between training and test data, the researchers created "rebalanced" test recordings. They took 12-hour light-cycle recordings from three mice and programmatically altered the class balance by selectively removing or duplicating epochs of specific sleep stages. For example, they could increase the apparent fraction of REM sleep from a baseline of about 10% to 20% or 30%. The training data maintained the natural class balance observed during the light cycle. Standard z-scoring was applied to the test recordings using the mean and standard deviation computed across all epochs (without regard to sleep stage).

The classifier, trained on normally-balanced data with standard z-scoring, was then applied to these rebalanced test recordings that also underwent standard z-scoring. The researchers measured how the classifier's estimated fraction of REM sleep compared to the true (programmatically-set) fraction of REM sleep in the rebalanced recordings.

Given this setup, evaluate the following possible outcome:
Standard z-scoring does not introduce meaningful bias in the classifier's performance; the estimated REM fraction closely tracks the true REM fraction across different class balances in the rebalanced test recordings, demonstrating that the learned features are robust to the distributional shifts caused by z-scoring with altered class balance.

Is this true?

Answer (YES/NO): NO